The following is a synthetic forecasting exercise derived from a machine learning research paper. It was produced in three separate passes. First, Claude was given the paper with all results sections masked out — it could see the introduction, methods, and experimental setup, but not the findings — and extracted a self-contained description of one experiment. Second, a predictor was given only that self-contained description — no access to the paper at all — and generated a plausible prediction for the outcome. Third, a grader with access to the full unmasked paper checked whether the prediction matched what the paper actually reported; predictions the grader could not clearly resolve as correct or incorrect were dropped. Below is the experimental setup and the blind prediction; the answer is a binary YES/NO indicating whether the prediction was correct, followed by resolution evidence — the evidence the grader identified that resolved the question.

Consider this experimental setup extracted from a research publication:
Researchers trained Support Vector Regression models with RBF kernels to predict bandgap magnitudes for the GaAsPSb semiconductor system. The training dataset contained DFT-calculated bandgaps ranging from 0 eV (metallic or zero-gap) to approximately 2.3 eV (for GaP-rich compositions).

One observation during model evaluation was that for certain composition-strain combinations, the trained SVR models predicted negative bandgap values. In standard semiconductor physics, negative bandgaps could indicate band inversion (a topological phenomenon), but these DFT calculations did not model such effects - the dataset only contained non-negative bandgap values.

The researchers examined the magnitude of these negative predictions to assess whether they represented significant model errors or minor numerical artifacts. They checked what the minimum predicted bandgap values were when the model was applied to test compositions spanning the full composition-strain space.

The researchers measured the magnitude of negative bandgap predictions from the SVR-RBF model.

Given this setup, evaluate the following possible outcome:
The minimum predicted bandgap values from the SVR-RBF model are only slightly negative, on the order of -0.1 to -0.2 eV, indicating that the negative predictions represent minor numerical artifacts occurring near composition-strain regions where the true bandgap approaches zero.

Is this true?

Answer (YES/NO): NO